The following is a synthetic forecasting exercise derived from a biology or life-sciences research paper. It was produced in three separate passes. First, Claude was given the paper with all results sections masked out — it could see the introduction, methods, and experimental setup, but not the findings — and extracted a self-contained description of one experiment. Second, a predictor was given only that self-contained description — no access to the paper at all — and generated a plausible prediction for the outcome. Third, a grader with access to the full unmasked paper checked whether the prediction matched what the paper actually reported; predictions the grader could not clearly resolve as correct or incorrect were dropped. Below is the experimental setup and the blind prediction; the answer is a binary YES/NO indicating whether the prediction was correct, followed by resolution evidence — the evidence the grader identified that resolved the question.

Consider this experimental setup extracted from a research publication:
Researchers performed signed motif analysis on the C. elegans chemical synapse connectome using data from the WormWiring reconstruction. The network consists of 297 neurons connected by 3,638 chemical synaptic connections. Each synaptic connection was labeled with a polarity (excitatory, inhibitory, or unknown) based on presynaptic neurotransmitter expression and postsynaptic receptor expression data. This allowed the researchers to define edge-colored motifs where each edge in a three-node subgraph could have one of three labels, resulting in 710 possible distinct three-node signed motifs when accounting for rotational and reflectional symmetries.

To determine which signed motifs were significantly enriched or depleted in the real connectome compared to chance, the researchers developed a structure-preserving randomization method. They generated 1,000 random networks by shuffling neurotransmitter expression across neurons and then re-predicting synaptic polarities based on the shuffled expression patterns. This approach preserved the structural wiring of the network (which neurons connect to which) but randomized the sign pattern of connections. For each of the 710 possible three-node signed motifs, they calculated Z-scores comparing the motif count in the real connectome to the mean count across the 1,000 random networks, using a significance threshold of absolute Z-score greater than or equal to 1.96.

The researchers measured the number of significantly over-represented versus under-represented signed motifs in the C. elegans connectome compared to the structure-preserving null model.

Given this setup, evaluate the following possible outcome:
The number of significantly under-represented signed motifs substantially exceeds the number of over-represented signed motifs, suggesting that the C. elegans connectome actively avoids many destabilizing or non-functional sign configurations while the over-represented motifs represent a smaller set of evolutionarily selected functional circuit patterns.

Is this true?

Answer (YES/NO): NO